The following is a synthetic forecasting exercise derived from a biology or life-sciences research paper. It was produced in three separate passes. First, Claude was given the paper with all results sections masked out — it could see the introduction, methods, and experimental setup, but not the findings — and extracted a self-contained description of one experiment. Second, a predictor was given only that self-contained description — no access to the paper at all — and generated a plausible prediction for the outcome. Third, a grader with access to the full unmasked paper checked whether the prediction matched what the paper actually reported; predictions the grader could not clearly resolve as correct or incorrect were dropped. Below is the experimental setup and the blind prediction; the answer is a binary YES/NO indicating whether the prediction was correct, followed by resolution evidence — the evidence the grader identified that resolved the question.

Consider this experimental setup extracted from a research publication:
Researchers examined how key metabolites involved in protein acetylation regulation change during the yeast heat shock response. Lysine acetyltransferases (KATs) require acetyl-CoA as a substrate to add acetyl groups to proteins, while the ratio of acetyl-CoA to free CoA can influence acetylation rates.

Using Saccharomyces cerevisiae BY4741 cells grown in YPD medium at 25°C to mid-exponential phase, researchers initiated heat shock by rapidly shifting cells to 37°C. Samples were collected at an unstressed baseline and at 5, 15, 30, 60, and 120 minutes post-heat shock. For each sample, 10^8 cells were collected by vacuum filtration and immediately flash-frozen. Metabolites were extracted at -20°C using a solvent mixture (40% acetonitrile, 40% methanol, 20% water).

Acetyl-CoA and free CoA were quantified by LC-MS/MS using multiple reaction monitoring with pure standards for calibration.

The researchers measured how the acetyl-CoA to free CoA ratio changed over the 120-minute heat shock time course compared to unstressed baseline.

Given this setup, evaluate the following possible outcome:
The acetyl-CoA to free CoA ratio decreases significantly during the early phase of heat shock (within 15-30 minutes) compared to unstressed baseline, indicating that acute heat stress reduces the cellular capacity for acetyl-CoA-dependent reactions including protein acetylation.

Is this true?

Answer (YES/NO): YES